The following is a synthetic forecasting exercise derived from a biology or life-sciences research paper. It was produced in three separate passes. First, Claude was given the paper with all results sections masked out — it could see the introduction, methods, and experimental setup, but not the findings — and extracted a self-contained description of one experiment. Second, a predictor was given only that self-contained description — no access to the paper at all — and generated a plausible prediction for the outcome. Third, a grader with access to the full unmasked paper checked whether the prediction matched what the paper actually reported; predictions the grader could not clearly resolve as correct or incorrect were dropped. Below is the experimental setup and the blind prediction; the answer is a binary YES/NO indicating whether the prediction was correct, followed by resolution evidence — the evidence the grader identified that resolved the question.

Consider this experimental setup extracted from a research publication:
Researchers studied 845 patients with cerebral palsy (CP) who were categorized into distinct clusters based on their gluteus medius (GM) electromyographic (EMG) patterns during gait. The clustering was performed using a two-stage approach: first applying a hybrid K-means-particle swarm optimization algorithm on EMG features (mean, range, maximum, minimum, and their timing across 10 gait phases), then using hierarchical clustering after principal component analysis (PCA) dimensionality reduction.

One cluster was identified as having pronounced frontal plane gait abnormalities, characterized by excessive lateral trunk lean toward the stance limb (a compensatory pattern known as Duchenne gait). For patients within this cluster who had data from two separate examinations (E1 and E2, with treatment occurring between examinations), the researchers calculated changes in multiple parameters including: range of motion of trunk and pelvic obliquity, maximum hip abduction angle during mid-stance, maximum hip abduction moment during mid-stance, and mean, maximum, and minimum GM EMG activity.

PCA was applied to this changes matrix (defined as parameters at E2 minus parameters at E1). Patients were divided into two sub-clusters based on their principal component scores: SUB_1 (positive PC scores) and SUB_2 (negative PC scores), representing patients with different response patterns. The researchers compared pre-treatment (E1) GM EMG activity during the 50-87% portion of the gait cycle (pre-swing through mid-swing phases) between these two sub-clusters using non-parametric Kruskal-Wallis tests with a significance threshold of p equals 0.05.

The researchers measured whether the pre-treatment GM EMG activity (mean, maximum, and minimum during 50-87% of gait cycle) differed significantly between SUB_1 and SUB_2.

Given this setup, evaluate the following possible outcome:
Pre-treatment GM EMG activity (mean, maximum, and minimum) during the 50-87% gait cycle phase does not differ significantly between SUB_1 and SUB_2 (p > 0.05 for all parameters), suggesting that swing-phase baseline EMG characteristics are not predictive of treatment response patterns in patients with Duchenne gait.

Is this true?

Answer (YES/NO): NO